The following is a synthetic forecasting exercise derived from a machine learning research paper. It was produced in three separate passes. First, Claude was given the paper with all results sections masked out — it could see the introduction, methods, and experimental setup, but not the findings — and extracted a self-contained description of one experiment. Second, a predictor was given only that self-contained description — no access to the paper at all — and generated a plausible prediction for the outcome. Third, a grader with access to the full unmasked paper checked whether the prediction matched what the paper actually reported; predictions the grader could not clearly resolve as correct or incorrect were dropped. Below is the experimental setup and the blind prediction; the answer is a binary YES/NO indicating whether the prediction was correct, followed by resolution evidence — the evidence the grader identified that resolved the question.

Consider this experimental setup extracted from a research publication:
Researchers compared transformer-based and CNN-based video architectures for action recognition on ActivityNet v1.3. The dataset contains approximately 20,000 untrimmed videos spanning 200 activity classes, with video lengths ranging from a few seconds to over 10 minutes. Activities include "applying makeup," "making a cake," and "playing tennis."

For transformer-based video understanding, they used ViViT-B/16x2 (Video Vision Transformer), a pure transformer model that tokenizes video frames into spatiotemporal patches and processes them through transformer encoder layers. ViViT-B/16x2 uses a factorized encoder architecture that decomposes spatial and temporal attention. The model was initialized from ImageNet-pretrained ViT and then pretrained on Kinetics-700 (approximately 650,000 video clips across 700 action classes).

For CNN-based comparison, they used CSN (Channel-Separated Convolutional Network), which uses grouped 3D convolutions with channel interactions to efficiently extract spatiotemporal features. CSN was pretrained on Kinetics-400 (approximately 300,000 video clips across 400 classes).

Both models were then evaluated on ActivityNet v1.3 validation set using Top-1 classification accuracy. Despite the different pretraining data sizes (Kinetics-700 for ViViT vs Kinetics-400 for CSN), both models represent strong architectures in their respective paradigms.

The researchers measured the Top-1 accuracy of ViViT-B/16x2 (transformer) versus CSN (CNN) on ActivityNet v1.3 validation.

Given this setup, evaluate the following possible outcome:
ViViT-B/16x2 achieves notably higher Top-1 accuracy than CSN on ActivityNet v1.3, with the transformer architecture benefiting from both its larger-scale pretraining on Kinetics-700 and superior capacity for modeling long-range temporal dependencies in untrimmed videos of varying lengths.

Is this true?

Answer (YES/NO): NO